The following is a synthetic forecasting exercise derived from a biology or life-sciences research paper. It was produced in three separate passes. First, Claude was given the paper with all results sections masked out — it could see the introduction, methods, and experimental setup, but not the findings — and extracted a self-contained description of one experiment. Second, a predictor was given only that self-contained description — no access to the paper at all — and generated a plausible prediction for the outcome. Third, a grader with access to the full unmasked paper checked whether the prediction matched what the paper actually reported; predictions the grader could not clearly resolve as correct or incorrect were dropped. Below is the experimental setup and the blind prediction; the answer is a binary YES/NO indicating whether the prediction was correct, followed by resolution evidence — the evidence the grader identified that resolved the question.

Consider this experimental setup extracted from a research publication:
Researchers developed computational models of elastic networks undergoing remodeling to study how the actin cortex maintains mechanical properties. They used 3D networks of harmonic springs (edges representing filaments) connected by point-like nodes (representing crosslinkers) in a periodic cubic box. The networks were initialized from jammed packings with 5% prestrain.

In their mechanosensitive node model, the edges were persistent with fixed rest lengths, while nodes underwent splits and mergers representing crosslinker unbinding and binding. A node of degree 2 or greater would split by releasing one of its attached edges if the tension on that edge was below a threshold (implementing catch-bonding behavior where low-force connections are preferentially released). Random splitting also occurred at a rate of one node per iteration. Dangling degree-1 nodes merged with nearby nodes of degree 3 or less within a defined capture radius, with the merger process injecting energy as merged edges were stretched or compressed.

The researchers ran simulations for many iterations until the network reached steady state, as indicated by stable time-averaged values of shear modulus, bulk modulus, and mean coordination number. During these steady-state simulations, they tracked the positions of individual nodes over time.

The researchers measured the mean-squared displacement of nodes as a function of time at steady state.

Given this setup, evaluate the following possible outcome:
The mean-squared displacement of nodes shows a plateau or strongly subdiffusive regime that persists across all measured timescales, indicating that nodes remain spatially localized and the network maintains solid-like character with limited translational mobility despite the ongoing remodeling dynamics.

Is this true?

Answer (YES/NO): NO